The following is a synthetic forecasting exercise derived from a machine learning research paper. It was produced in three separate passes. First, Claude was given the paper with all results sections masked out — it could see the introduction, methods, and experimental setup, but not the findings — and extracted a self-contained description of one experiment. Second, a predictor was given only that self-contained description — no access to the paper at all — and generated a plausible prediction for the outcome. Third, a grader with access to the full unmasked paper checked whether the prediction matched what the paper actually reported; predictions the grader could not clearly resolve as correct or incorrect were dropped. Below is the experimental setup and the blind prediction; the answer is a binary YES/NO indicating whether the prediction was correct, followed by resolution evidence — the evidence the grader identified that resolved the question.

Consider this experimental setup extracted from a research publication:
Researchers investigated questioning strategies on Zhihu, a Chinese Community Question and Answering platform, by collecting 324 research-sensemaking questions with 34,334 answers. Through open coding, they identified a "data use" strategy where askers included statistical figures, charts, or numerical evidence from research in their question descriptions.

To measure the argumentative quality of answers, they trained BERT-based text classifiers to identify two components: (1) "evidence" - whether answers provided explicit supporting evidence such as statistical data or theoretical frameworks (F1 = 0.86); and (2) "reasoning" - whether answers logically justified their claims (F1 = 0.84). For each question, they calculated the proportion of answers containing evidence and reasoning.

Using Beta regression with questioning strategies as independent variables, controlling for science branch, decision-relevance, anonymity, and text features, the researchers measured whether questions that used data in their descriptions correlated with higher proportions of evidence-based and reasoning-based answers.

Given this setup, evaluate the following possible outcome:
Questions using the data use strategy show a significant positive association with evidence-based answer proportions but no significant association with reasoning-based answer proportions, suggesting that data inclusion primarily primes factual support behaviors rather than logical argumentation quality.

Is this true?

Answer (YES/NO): NO